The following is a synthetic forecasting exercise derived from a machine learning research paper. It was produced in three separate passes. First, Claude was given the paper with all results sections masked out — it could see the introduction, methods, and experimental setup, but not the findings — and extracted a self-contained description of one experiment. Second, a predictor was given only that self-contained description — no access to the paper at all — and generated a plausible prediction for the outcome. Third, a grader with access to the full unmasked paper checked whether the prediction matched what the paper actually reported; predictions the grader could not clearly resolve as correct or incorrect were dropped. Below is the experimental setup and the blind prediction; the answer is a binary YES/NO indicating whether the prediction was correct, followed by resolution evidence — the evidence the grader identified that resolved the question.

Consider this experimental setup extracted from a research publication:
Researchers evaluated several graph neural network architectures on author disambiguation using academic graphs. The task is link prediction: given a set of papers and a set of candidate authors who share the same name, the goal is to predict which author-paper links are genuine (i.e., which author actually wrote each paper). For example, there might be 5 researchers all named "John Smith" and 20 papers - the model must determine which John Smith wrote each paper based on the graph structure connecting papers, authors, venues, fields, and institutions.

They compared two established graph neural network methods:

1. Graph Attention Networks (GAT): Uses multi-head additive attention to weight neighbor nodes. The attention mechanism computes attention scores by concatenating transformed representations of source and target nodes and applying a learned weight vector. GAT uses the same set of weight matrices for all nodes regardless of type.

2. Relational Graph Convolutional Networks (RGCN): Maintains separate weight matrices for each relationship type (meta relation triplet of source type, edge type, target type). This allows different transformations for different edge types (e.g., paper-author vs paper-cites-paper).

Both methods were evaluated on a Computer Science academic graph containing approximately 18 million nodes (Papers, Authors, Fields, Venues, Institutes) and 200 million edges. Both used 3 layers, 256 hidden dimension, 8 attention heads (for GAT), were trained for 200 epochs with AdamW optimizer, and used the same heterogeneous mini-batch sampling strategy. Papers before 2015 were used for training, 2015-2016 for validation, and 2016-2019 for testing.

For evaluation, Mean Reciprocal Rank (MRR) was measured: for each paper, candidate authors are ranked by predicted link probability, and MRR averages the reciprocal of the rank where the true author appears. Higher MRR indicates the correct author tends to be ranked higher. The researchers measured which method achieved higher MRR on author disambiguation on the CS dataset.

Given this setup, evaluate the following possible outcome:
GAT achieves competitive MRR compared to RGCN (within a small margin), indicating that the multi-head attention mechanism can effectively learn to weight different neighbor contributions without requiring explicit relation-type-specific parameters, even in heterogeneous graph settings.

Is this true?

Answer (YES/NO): NO